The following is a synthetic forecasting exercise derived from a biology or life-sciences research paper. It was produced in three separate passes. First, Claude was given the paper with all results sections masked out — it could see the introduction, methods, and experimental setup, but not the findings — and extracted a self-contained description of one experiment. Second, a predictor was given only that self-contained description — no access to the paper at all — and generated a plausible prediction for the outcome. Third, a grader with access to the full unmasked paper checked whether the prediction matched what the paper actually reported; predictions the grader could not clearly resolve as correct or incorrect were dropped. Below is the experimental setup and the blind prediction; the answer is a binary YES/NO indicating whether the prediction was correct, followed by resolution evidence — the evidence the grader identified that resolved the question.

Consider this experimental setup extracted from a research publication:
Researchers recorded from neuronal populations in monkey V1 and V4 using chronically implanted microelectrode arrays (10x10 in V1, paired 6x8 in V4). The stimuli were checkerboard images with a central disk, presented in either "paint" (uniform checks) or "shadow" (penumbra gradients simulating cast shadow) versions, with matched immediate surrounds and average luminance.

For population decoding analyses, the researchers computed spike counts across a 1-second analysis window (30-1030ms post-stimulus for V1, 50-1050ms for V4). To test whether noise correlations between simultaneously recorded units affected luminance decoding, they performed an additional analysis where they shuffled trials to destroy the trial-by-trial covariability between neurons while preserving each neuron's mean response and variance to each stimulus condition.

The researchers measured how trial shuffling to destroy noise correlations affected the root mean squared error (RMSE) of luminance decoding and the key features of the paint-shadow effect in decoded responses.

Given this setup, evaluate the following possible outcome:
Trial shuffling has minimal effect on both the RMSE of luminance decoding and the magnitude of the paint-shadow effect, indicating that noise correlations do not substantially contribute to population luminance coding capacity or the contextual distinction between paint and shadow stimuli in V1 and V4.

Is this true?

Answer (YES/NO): YES